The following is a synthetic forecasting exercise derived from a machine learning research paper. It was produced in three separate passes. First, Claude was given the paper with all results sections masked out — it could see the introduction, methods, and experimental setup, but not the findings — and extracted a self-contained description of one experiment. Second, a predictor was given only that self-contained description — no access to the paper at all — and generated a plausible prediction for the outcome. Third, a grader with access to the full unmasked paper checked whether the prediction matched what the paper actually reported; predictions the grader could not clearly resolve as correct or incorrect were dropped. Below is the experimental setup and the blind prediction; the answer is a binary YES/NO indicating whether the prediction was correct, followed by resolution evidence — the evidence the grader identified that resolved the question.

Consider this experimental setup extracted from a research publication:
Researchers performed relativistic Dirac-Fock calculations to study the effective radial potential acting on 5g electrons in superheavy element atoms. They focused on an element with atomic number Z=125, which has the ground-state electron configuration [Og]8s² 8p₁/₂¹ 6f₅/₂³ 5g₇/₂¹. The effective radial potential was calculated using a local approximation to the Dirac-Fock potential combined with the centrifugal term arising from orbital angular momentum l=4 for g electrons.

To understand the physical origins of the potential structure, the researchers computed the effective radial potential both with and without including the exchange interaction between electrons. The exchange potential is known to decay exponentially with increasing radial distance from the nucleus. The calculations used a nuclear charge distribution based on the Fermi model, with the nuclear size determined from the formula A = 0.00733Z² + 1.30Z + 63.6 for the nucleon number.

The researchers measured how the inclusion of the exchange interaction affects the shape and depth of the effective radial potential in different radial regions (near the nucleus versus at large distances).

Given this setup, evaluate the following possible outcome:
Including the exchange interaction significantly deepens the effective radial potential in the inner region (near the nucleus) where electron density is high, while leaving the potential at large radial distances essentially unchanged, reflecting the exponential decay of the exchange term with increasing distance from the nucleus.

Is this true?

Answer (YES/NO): YES